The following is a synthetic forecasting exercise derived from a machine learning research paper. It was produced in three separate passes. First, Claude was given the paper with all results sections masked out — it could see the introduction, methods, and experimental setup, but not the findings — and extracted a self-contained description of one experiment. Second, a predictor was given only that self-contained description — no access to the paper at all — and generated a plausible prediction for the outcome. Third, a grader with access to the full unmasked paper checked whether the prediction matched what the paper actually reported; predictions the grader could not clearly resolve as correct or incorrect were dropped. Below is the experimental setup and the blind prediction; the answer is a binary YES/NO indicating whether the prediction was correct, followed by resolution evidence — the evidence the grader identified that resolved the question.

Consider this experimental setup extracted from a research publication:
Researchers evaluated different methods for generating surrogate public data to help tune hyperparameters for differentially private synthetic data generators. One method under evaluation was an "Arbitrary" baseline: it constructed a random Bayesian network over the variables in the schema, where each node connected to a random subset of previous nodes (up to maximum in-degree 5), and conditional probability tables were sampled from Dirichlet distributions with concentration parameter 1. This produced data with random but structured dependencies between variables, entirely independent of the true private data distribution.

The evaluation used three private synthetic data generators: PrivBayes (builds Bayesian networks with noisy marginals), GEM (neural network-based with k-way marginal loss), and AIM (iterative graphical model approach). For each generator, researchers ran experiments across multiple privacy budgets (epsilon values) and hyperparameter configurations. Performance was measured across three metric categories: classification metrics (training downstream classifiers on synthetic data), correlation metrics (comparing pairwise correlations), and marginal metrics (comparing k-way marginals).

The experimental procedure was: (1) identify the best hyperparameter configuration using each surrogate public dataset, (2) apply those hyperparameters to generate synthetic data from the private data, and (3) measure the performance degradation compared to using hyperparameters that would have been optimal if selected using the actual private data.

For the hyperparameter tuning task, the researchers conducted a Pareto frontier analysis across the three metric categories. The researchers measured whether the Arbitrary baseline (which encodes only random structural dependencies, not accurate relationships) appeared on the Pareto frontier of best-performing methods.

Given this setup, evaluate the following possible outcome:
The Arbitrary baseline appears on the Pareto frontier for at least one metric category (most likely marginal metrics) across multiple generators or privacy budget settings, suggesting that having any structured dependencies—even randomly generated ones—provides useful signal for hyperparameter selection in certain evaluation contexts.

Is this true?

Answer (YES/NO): YES